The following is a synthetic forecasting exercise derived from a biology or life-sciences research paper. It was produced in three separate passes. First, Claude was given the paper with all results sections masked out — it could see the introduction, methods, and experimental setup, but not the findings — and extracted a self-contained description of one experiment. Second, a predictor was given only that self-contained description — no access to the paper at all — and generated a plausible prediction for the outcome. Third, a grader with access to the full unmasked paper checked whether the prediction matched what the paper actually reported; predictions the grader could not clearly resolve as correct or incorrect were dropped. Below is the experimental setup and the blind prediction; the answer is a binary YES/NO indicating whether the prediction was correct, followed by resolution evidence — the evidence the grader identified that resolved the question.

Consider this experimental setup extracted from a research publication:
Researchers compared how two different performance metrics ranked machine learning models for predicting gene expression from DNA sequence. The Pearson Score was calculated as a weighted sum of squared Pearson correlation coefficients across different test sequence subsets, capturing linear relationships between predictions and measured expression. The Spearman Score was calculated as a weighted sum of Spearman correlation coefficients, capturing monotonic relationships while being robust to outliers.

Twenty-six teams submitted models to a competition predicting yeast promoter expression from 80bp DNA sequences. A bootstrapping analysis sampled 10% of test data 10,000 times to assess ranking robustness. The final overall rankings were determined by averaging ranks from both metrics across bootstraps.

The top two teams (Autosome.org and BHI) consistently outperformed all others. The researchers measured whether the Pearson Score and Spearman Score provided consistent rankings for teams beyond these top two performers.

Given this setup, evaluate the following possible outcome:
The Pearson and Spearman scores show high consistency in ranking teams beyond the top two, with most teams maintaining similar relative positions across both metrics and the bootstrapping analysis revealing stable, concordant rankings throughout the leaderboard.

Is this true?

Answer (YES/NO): NO